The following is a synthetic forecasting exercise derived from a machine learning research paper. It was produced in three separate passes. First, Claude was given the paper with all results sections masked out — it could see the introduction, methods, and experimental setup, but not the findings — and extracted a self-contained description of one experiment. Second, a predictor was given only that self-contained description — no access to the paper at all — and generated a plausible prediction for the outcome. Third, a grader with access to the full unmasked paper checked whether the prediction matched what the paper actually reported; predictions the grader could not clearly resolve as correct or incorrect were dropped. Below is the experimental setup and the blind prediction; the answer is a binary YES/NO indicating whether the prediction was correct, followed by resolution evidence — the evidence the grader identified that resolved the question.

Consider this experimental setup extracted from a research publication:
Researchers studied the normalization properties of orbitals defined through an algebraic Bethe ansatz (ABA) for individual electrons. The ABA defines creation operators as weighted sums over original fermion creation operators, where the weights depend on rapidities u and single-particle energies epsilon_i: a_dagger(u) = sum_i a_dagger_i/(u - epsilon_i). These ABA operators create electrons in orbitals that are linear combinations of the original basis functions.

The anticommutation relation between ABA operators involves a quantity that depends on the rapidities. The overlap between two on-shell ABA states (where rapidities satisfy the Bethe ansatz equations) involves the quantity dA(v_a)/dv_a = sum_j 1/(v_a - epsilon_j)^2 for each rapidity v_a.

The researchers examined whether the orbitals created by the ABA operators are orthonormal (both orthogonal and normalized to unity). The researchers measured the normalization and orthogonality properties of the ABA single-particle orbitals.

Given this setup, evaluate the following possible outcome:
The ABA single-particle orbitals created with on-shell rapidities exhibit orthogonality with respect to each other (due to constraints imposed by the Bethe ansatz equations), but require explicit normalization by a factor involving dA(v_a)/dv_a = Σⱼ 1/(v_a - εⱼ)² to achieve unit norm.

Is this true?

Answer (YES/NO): YES